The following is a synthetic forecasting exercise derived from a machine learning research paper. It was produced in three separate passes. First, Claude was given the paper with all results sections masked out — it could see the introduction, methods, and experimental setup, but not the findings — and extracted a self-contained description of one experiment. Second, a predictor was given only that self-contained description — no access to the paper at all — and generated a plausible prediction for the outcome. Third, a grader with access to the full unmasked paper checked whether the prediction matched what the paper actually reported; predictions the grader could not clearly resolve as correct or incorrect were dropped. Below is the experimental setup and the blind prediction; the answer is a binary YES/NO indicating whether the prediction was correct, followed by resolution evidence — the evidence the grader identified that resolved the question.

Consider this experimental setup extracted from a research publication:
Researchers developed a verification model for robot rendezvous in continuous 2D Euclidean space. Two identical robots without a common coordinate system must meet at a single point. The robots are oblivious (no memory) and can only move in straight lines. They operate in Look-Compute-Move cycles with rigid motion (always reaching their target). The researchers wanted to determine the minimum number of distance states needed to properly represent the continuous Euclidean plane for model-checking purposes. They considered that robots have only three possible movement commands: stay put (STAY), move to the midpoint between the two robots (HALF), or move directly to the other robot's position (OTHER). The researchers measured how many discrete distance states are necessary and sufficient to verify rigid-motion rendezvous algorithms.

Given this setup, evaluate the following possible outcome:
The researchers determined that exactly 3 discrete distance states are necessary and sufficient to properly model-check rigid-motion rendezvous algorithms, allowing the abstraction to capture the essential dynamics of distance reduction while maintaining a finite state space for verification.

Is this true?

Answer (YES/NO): NO